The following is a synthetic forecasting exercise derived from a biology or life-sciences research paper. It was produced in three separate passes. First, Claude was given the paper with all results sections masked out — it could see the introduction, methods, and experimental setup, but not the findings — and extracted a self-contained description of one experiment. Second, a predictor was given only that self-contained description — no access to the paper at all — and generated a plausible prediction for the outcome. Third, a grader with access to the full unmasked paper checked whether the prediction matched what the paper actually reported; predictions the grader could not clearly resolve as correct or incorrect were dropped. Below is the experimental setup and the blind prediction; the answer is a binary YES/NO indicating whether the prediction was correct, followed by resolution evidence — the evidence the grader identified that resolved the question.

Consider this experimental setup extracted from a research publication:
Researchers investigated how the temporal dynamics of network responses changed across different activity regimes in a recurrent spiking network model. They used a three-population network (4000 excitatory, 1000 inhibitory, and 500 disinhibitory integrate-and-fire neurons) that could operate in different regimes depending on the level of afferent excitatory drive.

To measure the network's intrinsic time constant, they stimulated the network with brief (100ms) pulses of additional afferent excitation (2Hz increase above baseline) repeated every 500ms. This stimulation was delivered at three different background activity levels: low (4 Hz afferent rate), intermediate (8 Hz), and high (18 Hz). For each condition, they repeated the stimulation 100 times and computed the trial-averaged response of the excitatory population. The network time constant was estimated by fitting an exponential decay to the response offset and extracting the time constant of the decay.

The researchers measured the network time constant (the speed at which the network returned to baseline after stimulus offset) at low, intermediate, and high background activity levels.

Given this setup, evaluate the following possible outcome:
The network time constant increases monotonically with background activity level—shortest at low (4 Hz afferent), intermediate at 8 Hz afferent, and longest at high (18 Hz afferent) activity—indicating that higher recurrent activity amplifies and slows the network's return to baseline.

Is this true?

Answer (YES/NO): NO